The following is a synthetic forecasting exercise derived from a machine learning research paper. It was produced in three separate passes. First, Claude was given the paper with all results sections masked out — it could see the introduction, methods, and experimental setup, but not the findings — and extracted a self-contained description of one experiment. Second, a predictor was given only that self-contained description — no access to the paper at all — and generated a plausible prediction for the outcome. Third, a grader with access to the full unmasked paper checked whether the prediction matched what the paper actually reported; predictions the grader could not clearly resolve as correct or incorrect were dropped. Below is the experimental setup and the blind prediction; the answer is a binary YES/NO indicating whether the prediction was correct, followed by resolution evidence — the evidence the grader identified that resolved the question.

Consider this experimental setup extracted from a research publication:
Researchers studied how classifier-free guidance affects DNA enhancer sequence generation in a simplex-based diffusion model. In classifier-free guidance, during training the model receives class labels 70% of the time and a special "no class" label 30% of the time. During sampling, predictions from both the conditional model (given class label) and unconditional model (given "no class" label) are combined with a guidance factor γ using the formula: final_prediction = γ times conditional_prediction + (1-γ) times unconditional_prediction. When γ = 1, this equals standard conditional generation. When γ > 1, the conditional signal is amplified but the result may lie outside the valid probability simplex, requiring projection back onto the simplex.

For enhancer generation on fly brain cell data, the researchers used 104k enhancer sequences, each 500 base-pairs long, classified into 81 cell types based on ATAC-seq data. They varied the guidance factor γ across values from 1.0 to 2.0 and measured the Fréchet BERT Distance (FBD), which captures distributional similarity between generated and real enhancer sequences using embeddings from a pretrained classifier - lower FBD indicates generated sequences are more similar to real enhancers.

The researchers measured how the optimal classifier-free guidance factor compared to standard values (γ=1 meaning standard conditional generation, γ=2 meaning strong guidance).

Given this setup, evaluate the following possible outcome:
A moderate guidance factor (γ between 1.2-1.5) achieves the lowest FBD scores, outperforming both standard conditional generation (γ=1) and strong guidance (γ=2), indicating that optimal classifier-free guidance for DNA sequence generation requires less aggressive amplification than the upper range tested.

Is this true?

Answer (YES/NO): YES